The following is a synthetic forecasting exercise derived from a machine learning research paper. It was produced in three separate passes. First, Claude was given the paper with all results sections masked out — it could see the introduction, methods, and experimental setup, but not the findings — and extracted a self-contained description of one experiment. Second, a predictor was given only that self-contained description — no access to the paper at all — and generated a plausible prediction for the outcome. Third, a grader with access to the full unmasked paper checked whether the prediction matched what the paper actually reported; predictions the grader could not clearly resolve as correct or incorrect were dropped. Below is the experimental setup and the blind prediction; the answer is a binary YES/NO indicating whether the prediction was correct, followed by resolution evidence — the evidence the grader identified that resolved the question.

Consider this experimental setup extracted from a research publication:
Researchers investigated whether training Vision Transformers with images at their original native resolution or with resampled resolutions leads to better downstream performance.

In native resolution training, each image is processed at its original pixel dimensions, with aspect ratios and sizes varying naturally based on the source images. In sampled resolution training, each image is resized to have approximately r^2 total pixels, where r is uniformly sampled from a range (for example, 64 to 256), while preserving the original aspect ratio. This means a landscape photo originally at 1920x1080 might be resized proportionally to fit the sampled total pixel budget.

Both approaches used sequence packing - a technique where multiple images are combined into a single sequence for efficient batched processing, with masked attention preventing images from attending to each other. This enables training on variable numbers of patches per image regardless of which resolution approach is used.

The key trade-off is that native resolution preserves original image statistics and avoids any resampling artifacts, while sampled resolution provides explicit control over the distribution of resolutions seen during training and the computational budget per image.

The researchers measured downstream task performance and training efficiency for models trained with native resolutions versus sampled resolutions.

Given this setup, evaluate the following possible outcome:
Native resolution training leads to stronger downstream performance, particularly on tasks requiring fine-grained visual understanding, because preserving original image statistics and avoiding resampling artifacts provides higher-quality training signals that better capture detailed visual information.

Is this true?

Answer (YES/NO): NO